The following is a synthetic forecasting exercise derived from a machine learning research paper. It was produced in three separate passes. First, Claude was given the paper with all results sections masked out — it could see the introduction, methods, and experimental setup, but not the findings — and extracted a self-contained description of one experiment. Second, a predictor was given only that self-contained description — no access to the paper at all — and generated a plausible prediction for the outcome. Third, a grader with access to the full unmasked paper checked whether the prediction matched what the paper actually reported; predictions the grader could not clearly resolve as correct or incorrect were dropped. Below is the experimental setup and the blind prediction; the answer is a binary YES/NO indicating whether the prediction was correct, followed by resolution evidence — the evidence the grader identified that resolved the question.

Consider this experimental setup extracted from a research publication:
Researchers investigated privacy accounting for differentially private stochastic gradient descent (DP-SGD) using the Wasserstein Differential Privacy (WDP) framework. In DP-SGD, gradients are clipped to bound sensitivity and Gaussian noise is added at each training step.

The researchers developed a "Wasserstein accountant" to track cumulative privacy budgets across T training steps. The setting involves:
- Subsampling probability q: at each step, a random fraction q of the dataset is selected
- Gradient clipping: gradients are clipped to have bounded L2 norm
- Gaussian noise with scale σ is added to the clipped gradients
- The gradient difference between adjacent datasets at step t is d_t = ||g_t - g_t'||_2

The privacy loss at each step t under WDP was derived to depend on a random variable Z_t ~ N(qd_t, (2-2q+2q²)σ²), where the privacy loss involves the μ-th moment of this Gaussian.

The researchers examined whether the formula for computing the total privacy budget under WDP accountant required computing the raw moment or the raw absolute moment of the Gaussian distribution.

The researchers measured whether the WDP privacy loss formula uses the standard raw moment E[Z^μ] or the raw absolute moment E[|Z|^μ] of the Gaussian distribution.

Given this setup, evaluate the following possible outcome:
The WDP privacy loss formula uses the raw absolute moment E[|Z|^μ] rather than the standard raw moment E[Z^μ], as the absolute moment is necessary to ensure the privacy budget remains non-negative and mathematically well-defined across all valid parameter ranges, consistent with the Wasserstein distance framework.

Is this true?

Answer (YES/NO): YES